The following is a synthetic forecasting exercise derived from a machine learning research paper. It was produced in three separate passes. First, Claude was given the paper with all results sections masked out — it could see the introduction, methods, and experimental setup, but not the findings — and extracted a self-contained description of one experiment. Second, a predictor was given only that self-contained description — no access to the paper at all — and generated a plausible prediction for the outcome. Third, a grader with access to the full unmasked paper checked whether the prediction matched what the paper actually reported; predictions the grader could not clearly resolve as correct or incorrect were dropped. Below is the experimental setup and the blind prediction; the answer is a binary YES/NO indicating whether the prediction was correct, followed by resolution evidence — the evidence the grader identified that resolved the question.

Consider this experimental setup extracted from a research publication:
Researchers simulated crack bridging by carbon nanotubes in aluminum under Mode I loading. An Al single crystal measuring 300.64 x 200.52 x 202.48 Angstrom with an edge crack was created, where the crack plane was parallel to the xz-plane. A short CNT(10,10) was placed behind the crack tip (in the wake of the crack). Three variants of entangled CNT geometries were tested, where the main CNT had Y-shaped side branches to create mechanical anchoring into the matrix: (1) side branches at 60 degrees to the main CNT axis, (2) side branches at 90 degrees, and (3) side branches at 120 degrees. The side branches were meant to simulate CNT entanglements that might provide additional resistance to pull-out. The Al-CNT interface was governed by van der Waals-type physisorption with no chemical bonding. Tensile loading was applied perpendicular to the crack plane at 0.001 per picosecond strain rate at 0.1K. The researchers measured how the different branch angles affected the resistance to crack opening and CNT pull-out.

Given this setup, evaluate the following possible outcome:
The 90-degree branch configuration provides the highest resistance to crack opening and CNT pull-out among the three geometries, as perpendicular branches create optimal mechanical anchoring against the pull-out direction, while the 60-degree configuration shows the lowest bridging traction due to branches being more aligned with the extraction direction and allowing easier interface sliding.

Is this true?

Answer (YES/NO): NO